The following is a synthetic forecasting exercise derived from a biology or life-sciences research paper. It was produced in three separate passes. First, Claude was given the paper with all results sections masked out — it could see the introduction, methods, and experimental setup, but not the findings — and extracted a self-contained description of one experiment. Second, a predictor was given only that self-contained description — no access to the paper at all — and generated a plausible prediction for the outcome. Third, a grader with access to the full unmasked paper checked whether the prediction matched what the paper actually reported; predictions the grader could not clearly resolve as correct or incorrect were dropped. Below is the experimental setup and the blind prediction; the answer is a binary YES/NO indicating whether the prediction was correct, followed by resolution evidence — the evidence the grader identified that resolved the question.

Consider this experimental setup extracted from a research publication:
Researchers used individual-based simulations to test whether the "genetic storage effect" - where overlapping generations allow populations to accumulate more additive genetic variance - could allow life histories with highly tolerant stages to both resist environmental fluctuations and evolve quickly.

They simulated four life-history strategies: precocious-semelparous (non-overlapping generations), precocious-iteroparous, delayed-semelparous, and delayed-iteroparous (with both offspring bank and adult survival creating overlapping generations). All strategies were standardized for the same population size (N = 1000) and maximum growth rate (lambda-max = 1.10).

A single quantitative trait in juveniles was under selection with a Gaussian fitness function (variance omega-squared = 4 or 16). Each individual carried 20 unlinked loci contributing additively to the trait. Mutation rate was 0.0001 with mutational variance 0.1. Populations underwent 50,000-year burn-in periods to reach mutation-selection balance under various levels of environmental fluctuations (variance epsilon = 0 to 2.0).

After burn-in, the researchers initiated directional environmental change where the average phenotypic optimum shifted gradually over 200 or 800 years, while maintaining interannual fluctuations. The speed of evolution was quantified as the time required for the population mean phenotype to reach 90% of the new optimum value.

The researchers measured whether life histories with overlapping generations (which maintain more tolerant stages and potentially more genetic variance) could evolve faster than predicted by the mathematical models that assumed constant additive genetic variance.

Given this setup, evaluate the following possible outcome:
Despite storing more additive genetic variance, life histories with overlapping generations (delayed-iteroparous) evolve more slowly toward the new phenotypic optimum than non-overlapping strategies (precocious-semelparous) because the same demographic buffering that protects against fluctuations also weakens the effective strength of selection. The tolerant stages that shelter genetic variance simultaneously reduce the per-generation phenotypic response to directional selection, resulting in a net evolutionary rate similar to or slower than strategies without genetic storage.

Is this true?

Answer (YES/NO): NO